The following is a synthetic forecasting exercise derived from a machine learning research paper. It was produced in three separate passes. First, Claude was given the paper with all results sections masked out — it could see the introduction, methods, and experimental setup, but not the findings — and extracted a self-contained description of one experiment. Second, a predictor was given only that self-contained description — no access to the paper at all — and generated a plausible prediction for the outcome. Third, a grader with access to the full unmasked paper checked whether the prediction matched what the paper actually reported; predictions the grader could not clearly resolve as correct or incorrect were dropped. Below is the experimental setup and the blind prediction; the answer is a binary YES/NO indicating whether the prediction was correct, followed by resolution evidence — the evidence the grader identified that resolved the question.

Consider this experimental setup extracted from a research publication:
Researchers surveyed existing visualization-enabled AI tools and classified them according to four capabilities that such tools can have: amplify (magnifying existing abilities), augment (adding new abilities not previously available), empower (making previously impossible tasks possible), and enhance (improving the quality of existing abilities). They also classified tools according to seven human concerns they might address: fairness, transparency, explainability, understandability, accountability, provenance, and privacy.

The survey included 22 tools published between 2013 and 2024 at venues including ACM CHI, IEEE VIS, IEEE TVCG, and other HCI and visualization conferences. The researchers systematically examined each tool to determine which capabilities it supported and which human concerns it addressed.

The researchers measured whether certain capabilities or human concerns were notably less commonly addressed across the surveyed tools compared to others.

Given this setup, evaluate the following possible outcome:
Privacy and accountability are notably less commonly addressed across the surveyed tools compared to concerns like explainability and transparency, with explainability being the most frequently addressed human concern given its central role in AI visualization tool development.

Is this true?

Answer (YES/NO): NO